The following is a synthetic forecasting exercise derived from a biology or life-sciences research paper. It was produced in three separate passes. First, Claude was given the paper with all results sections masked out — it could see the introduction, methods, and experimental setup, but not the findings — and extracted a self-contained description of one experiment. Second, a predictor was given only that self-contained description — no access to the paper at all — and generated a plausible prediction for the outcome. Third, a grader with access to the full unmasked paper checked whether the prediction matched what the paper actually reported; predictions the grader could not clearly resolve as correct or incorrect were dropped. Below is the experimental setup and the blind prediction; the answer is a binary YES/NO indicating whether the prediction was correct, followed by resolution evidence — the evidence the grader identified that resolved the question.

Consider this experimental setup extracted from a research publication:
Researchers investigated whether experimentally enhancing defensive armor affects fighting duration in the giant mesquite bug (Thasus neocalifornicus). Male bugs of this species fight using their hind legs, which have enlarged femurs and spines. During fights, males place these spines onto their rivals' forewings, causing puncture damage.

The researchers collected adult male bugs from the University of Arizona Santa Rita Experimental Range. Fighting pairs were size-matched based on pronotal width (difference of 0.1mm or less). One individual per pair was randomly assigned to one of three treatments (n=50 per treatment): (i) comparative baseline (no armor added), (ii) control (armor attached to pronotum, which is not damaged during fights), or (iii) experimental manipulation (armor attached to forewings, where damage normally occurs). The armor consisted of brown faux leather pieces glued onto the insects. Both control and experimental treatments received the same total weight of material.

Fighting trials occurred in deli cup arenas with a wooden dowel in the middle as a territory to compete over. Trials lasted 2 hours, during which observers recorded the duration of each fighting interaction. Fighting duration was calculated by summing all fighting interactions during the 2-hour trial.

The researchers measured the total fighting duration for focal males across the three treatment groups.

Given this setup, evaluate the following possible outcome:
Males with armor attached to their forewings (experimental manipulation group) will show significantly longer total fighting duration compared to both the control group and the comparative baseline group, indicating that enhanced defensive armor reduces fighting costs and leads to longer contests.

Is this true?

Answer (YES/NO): NO